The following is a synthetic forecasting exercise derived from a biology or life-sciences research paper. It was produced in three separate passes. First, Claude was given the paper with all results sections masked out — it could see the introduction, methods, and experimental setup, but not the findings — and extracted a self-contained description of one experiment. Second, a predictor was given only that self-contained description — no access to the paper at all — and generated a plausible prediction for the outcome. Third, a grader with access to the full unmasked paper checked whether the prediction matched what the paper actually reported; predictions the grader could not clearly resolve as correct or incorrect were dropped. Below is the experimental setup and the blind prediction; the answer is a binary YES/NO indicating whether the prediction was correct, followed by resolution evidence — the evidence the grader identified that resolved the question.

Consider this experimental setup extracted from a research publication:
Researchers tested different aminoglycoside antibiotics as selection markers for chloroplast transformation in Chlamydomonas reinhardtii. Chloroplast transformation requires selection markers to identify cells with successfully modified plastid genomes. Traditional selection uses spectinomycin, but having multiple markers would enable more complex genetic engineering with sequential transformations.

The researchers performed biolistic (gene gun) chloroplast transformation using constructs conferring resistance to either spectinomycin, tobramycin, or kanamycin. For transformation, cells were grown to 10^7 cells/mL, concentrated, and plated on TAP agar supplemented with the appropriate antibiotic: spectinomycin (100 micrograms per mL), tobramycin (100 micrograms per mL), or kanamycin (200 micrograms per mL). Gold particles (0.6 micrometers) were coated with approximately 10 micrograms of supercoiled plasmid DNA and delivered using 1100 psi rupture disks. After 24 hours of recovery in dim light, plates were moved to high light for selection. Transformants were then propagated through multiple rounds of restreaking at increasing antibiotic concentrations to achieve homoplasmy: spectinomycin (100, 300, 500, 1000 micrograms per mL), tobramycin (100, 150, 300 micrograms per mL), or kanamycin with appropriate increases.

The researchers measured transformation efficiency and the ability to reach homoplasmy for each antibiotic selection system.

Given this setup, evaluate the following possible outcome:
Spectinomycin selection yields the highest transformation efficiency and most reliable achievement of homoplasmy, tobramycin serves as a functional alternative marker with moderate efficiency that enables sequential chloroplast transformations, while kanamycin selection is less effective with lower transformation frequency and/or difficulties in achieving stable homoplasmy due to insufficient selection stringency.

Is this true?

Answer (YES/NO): NO